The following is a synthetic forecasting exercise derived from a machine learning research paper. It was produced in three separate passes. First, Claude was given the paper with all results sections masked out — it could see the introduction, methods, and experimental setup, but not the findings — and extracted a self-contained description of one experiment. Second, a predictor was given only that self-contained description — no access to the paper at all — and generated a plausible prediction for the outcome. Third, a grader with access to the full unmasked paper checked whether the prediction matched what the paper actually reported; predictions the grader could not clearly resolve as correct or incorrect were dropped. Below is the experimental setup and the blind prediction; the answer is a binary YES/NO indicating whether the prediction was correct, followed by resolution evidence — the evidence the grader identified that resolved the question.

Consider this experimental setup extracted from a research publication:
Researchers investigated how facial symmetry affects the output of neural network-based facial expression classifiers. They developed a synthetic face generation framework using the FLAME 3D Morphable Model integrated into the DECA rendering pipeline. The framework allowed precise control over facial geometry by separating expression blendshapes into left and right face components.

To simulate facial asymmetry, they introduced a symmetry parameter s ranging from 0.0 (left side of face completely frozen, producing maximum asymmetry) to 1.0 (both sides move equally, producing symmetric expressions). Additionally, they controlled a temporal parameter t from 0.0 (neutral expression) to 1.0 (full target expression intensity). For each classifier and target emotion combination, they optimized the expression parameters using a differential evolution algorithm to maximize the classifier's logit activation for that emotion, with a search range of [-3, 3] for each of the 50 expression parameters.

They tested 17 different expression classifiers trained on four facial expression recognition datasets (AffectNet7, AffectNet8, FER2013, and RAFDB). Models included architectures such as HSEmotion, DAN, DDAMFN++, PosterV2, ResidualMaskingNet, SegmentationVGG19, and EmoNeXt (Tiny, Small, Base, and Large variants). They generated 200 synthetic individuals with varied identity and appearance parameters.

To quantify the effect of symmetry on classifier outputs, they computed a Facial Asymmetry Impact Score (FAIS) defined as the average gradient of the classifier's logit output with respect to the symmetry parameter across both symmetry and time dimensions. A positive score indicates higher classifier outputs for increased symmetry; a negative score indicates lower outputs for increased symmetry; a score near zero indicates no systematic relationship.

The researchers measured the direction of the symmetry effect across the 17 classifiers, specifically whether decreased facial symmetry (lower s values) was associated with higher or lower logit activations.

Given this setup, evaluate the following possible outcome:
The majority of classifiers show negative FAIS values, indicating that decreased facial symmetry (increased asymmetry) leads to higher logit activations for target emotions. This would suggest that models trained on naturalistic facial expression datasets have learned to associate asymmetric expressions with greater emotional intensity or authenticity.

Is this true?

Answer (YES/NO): NO